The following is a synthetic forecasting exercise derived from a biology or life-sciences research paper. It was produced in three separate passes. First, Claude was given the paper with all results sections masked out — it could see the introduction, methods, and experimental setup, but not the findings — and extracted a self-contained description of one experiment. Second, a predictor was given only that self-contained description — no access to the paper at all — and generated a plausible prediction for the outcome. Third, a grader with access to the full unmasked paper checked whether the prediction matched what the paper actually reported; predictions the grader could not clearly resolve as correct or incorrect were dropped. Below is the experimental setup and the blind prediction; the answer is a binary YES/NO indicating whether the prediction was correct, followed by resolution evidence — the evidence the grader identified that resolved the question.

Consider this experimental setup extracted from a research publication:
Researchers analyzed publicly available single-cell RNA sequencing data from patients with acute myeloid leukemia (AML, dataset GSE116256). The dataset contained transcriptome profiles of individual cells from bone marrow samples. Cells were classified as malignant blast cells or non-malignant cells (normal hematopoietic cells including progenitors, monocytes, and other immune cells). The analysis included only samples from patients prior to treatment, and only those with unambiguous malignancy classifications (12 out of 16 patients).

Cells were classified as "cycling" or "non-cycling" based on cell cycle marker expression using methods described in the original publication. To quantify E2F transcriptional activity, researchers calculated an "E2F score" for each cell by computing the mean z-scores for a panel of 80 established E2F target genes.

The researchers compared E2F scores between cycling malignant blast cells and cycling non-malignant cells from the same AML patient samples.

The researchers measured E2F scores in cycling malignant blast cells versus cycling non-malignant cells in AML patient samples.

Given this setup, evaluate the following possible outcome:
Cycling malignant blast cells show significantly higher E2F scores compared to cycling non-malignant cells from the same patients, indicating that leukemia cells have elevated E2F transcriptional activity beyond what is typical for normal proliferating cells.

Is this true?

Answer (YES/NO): YES